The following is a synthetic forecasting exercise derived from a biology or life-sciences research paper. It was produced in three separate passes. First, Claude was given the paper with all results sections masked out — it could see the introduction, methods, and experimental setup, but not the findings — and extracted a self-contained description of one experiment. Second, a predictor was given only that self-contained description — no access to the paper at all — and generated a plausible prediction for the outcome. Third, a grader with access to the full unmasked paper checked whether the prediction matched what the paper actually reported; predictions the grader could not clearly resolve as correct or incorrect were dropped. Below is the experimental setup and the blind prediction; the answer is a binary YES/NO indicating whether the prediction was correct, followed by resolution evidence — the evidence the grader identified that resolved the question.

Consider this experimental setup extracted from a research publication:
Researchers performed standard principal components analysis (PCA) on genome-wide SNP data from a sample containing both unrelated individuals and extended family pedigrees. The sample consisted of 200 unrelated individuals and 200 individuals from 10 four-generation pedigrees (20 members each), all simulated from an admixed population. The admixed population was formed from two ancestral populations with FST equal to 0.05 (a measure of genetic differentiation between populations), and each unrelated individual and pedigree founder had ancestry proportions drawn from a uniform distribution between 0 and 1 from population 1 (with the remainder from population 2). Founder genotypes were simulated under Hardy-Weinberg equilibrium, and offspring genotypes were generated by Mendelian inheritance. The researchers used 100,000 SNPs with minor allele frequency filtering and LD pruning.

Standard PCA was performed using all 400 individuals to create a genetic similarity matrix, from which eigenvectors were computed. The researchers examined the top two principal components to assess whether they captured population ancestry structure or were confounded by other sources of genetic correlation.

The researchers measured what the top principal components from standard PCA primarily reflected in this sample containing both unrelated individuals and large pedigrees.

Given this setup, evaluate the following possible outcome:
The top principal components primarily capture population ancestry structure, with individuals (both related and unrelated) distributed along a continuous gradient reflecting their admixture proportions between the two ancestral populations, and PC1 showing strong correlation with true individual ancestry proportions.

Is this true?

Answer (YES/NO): NO